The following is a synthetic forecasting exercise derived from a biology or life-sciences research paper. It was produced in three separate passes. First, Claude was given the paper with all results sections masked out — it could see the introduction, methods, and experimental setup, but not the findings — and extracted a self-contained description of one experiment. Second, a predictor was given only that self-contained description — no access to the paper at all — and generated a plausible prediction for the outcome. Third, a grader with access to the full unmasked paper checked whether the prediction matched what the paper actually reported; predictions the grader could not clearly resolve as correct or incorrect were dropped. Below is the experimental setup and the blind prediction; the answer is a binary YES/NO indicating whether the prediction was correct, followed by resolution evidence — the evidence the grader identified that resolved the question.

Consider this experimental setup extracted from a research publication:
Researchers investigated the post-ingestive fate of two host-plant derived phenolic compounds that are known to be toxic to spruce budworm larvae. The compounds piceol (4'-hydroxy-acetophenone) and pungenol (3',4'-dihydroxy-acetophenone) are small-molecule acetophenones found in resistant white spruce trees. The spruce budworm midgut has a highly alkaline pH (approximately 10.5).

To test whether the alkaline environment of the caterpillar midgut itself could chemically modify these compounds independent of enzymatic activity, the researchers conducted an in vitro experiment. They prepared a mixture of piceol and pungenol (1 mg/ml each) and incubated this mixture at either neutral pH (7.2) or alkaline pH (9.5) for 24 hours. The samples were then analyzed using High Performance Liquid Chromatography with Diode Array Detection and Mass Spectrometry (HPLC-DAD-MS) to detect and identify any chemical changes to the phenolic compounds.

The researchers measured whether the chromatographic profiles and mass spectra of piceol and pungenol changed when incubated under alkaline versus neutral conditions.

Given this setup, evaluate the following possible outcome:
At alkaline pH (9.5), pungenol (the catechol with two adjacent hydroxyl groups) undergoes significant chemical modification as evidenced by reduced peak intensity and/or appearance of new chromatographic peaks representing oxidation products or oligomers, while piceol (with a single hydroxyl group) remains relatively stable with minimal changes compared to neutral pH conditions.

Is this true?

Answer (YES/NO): NO